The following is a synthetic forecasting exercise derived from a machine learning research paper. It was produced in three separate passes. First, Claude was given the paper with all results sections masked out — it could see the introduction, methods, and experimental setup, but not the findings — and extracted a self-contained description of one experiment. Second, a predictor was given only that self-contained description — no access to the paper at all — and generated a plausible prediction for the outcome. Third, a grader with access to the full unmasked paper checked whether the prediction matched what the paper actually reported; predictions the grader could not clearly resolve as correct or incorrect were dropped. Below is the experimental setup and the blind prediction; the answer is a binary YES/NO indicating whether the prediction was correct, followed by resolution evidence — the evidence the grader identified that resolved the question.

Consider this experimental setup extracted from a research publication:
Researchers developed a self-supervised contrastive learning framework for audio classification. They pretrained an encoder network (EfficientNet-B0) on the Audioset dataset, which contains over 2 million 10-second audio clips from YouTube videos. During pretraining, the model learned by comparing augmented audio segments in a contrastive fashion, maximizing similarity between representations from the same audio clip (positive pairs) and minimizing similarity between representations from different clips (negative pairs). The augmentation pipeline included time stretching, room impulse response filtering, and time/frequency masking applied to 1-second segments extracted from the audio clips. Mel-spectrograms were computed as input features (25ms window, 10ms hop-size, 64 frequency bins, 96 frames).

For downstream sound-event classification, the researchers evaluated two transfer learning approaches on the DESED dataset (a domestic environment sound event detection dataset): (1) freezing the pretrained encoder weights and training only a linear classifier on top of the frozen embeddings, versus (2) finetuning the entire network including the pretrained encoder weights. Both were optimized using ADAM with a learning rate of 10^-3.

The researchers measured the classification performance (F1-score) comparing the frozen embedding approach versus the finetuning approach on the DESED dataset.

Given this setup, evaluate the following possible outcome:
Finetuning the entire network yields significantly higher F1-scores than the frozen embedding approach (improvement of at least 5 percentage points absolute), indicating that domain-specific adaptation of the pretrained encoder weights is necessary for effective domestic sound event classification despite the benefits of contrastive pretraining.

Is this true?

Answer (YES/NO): YES